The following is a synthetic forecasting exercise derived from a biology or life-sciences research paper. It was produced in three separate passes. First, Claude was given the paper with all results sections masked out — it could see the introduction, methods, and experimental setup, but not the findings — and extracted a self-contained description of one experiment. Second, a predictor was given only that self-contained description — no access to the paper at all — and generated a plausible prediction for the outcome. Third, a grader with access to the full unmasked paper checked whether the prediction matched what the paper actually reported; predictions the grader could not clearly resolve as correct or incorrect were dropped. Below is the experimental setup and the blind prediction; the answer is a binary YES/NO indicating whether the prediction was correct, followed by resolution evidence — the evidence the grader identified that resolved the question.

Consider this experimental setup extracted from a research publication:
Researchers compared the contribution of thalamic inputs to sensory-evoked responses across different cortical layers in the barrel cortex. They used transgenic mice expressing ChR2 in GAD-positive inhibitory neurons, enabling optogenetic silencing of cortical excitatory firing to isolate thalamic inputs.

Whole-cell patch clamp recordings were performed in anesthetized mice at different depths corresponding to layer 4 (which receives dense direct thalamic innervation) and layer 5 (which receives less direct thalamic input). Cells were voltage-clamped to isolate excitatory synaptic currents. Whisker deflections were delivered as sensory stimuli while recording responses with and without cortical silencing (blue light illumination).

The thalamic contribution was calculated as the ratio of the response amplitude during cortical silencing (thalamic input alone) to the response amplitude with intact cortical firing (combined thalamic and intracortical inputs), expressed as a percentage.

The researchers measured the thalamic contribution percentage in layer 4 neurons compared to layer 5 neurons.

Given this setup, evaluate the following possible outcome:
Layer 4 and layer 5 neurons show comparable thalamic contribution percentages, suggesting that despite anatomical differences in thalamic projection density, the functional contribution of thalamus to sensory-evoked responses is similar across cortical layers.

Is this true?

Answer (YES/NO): NO